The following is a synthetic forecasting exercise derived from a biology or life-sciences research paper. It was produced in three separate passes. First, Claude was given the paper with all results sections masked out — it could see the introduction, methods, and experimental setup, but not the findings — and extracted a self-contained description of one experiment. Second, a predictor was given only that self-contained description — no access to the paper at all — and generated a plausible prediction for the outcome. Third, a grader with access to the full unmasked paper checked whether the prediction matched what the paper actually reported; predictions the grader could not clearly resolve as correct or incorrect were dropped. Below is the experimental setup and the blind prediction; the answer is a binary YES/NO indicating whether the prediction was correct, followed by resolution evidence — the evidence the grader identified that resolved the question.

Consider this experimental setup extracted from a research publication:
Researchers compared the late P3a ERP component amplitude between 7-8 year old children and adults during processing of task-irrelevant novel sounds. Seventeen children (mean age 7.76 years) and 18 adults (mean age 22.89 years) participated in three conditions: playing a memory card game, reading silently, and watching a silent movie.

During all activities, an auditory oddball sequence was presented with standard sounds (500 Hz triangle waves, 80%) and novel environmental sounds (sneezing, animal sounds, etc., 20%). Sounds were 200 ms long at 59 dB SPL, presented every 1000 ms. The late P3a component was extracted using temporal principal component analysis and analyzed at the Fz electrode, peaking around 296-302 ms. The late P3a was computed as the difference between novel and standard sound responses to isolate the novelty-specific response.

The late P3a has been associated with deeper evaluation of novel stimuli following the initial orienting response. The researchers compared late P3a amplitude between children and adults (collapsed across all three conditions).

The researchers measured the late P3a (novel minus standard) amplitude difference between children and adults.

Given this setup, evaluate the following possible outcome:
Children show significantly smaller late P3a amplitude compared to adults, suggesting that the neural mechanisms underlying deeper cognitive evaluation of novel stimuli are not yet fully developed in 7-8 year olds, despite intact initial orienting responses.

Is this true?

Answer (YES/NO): NO